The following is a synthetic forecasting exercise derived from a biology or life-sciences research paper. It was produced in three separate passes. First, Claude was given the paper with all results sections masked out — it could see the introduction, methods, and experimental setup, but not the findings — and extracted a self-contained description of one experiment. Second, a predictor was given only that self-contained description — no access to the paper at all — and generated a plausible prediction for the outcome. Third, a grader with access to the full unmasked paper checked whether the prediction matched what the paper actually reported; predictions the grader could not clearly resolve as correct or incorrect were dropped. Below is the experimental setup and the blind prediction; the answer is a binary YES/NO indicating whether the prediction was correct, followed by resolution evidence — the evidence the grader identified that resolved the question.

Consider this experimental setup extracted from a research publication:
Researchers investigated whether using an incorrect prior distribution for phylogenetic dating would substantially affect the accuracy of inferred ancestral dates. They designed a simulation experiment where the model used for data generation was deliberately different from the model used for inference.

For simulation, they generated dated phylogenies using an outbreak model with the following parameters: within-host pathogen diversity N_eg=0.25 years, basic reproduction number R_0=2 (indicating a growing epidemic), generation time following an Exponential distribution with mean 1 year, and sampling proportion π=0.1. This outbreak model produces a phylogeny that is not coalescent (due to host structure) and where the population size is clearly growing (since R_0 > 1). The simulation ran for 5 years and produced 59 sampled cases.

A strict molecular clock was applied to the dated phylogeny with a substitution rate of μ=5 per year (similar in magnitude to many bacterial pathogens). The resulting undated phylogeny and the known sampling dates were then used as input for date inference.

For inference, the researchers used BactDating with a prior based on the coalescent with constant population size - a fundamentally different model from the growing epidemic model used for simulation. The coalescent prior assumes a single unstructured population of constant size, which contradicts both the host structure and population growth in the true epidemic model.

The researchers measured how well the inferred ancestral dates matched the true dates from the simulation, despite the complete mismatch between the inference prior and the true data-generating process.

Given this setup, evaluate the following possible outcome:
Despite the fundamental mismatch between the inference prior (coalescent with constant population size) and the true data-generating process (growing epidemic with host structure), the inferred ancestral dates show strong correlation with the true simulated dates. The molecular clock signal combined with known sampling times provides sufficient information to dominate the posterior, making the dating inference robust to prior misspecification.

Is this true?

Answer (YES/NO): YES